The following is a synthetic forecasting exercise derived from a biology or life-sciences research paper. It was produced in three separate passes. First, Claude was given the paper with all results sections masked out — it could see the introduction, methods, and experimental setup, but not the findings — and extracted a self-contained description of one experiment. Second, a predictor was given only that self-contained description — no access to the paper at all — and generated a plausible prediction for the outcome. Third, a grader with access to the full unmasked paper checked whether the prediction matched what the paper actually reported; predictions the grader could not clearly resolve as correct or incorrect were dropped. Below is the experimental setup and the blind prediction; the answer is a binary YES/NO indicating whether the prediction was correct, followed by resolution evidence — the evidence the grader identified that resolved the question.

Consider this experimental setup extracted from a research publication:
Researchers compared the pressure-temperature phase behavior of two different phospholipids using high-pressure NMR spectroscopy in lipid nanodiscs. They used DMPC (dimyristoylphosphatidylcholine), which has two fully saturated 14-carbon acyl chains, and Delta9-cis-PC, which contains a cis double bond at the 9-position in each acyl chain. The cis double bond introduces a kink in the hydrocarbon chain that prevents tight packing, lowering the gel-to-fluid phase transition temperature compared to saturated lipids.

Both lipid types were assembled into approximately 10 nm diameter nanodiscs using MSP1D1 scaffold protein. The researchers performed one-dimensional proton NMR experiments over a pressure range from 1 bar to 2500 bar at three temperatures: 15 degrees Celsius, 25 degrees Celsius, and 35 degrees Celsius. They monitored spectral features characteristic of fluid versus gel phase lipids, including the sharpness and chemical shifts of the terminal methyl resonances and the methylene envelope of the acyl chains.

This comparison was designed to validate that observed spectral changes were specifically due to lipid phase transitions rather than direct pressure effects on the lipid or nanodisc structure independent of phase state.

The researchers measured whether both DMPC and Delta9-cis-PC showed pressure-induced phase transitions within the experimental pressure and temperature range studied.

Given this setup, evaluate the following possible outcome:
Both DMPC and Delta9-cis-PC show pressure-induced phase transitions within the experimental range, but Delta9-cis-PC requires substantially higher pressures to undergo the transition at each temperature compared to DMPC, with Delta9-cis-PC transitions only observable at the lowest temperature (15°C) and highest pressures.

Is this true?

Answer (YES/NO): NO